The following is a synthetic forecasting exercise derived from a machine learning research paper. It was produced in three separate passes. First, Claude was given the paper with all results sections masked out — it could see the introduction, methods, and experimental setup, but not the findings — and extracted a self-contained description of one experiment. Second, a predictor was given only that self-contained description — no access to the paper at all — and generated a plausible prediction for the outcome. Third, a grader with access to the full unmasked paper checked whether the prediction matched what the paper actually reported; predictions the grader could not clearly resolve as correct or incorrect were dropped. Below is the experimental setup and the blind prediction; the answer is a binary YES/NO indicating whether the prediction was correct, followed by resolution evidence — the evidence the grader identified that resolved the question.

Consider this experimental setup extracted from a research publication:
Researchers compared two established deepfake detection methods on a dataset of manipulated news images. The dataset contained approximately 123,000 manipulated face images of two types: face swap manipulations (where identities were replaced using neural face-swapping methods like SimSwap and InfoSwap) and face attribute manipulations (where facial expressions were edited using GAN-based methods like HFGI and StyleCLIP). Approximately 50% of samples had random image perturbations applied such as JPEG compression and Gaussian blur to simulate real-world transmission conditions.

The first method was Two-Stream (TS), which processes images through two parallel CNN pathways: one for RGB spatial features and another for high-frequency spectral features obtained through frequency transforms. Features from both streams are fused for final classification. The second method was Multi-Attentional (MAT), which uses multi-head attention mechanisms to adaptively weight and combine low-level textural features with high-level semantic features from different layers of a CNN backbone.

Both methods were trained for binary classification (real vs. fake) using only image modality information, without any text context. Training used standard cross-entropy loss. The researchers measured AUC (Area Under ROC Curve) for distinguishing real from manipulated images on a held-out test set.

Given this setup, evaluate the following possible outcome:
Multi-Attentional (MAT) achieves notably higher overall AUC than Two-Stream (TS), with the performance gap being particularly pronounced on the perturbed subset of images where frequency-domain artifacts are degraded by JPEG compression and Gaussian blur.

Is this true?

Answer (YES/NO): NO